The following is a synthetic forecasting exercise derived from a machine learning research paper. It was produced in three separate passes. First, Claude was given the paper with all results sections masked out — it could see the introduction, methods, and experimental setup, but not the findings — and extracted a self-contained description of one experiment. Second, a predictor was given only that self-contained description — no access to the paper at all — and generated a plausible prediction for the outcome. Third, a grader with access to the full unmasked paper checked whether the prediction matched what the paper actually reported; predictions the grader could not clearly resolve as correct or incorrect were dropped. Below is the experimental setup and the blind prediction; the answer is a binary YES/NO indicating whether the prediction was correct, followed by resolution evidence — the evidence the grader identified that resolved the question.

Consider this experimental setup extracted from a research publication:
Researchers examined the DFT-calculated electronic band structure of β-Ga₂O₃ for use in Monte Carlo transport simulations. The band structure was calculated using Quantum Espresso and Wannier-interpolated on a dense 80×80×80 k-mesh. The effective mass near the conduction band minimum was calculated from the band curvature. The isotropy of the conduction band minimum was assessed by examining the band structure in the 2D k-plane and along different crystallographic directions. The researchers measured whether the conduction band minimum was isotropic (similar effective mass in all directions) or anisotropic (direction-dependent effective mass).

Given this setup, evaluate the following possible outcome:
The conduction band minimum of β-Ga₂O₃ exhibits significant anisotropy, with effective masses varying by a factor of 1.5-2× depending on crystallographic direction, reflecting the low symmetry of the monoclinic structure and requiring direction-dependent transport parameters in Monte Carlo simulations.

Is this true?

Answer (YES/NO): NO